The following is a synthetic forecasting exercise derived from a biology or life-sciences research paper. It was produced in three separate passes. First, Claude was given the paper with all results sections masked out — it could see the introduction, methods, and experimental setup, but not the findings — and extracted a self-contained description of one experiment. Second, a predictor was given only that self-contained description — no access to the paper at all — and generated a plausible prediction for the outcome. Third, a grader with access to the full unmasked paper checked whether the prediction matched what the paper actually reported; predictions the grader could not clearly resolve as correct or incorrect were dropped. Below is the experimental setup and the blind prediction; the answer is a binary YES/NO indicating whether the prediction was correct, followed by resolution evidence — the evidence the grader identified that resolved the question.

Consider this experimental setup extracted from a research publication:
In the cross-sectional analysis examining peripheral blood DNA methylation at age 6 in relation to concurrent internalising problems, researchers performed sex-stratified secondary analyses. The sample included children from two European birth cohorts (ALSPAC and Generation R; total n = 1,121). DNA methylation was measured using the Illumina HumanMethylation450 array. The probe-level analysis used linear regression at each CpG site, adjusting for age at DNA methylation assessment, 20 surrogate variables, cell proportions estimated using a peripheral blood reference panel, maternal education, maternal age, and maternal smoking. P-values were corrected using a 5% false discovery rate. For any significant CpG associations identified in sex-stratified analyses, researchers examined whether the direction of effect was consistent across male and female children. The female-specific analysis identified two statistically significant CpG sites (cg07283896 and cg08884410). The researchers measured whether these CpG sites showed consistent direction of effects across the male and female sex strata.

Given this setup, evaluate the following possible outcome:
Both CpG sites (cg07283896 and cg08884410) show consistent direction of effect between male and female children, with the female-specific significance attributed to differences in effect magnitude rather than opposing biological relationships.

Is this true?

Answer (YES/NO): NO